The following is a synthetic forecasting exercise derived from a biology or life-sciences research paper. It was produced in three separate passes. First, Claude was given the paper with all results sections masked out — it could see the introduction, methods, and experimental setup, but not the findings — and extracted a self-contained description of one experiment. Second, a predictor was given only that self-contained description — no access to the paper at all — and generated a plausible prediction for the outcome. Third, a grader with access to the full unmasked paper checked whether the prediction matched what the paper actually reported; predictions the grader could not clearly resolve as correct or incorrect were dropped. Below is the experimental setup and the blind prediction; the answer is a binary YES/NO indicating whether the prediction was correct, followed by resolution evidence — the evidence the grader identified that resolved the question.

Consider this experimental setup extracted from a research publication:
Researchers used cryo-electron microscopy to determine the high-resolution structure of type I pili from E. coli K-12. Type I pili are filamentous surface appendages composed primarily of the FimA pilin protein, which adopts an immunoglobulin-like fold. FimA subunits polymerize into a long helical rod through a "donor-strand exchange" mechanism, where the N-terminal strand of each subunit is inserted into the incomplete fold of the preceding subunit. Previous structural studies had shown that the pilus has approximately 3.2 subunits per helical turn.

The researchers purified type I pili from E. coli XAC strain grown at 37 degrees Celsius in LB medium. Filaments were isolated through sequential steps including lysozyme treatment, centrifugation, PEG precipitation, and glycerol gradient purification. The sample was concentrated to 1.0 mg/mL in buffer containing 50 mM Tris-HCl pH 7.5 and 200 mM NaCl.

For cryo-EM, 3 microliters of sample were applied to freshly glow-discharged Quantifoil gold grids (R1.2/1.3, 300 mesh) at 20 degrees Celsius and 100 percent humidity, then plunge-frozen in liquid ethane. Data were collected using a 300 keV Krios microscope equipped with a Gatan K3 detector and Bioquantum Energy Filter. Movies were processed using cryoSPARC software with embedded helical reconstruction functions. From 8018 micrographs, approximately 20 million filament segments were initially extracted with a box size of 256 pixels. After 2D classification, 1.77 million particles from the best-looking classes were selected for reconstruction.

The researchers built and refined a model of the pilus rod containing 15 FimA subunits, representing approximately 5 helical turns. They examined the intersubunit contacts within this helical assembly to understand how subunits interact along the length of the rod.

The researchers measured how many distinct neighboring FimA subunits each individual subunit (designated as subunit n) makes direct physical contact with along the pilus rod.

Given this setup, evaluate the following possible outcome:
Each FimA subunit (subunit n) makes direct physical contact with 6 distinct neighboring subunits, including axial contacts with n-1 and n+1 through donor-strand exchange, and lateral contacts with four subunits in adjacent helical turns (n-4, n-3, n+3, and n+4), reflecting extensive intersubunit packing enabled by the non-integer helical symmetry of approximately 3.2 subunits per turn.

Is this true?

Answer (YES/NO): NO